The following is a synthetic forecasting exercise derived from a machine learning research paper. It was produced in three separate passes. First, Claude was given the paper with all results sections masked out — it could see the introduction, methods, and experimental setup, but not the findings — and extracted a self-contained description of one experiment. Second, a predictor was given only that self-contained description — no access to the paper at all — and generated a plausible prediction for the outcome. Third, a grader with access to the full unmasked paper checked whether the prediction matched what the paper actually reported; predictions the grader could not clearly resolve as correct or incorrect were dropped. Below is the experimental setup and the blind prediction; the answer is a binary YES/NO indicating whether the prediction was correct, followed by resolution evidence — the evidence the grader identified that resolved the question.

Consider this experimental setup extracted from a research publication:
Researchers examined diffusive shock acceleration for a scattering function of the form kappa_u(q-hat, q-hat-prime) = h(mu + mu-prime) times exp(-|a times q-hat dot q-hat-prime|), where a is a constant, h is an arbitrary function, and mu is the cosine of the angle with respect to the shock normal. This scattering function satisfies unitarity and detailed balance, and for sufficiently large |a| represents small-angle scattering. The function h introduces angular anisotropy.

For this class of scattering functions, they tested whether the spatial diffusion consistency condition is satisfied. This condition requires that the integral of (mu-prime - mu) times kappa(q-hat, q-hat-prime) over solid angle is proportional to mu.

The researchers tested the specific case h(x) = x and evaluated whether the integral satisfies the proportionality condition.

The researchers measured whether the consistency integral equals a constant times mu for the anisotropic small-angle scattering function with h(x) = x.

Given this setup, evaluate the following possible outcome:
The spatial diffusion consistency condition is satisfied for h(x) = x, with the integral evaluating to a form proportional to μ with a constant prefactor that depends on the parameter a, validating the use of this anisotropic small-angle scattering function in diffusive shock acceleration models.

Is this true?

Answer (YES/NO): NO